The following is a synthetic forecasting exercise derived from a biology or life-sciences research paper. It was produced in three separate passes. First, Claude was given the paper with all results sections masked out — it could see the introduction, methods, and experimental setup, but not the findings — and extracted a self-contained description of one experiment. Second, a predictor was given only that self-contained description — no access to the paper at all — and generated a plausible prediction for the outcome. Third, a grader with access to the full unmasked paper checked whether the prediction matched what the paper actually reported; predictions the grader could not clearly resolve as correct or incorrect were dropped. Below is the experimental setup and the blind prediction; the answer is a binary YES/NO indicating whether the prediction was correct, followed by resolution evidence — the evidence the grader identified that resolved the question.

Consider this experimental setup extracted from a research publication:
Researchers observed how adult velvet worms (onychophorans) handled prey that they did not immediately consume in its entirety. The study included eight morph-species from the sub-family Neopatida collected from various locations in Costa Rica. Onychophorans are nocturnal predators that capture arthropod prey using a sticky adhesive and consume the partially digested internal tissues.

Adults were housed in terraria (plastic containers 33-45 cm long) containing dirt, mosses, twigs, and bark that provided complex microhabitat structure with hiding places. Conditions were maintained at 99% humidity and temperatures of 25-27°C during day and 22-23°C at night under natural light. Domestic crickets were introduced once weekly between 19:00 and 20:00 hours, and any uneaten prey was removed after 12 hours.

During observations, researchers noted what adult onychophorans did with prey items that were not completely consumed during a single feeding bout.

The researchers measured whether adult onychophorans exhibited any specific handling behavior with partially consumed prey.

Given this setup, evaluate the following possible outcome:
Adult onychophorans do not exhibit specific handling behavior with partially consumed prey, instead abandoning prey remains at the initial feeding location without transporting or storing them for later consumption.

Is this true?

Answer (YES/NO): NO